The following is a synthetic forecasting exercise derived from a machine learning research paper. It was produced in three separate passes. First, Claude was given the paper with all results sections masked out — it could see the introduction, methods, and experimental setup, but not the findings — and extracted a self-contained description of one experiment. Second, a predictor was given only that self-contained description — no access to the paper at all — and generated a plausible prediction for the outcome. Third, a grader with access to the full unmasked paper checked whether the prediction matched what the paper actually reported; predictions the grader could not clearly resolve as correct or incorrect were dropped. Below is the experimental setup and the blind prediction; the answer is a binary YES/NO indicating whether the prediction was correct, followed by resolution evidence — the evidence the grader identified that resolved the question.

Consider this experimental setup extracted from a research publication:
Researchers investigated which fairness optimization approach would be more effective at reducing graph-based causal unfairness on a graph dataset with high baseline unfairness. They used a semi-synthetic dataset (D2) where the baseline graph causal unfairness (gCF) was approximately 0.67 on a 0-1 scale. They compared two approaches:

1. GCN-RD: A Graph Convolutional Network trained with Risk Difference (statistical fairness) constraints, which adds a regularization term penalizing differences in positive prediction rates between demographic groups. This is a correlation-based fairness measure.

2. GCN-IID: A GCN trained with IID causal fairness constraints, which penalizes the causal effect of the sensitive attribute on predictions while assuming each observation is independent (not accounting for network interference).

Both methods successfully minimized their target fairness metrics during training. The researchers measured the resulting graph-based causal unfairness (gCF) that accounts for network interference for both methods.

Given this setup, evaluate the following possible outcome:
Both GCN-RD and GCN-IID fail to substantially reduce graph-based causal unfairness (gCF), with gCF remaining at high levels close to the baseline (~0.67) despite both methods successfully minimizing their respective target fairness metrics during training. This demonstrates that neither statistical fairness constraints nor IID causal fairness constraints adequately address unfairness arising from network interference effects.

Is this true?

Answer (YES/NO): NO